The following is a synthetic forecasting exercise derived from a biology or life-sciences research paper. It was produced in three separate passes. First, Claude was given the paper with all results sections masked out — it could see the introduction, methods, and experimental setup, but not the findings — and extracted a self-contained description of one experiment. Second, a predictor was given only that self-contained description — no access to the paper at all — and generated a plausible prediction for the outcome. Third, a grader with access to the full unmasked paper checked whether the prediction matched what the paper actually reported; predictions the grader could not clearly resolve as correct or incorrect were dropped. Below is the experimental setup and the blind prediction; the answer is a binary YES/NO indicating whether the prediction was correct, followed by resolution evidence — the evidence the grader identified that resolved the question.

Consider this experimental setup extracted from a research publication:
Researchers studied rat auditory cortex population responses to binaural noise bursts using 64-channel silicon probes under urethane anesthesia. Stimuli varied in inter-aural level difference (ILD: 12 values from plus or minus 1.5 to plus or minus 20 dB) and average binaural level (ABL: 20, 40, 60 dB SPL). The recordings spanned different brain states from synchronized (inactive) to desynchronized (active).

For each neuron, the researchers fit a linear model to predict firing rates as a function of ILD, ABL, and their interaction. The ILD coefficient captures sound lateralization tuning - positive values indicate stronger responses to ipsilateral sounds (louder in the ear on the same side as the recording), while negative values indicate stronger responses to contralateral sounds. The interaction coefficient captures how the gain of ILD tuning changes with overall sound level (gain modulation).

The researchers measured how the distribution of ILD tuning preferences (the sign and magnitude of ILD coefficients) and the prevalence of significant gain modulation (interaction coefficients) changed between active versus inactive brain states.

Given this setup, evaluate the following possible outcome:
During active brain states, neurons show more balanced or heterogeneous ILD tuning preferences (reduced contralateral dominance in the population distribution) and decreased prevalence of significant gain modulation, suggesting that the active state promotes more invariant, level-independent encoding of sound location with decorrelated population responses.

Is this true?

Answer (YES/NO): YES